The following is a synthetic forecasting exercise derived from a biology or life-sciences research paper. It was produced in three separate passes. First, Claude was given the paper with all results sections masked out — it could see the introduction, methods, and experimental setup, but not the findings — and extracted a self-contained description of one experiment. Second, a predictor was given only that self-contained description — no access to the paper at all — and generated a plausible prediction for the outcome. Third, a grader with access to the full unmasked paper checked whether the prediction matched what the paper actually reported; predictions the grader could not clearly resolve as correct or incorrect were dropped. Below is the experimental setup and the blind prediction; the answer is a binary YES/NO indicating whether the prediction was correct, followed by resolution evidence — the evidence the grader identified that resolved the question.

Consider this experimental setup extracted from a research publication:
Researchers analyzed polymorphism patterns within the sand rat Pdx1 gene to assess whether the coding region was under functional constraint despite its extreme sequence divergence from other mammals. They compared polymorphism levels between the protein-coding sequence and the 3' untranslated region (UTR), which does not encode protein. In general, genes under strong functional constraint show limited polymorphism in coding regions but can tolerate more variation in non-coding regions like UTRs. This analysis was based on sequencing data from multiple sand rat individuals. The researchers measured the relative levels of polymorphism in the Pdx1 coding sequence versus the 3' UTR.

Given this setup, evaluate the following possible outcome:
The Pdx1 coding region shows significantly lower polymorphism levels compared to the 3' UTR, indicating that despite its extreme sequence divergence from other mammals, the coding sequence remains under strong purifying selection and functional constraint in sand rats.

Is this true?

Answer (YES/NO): YES